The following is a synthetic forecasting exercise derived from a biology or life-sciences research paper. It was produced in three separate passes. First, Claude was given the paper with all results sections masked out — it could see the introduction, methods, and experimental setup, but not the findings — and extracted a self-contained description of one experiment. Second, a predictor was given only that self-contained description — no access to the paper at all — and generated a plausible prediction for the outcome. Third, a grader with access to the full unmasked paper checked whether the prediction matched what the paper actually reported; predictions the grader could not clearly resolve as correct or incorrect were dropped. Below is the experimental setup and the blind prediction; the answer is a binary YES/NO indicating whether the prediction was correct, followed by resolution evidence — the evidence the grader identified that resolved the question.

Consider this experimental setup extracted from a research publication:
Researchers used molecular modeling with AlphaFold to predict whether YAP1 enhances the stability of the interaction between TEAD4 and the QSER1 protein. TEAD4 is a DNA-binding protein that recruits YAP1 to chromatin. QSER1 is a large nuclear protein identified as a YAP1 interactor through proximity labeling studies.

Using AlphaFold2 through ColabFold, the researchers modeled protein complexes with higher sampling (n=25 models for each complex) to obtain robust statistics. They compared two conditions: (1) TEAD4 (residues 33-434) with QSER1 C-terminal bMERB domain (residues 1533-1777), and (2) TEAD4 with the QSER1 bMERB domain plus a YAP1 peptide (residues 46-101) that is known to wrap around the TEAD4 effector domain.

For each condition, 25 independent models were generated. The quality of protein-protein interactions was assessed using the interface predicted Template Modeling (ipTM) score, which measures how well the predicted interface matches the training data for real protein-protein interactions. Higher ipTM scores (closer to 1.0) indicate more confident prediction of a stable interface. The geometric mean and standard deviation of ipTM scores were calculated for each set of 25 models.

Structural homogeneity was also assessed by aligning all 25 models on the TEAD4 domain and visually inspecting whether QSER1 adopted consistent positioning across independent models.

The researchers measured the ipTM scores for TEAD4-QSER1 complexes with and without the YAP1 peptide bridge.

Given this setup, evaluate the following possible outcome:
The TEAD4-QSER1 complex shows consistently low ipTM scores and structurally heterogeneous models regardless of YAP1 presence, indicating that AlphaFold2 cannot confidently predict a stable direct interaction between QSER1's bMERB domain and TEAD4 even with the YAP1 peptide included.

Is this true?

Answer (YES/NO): NO